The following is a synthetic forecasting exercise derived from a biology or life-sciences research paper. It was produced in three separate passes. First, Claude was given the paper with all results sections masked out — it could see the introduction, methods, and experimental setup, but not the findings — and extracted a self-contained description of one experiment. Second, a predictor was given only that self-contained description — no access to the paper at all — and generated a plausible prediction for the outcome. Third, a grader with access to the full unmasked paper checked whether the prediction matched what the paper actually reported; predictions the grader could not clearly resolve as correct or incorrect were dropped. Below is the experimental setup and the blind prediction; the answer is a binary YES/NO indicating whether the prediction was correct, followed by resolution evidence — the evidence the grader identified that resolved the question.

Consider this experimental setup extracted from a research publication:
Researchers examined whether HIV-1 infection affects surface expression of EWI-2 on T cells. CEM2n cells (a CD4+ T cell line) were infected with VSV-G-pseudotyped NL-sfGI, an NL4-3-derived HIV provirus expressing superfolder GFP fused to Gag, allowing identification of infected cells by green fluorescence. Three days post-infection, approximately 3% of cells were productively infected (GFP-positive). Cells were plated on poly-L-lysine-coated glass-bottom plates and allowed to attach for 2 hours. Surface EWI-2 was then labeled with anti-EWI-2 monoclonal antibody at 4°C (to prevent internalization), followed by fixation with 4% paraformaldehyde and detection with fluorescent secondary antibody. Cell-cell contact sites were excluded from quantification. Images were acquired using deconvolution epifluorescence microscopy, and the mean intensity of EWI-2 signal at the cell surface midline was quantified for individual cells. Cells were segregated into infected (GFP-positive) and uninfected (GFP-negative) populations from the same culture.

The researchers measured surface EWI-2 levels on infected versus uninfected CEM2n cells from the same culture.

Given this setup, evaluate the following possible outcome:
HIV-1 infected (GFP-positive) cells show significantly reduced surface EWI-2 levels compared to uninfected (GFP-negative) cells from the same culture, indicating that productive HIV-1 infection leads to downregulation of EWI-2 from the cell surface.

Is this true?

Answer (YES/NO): YES